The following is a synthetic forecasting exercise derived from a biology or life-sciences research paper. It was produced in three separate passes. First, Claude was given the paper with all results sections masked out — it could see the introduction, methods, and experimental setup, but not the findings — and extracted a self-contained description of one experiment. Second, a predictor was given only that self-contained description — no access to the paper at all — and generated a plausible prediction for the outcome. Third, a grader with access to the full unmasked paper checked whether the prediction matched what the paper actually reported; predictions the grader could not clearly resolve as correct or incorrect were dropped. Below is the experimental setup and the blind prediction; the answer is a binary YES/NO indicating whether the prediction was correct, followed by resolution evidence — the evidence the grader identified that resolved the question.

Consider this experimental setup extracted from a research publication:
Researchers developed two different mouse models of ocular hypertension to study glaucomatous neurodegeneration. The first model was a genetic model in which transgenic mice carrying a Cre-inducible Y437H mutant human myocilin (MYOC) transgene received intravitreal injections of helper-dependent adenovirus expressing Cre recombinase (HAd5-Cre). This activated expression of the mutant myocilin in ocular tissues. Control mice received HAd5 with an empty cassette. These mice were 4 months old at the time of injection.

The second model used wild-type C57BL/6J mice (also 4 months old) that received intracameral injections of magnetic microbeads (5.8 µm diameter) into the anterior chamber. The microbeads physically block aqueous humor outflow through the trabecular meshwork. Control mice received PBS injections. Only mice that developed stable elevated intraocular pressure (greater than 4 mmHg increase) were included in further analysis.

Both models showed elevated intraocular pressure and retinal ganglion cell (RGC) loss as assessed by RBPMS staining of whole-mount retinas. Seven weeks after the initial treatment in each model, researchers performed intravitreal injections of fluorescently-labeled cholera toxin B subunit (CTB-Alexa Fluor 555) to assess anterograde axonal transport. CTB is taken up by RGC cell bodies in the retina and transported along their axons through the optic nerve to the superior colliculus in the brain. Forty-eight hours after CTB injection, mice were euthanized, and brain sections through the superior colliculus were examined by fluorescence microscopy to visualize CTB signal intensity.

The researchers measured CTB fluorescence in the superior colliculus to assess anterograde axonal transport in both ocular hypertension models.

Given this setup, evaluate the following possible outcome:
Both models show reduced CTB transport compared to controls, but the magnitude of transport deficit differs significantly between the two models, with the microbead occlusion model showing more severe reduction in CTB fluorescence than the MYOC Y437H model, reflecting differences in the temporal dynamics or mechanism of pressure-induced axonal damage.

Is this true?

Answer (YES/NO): NO